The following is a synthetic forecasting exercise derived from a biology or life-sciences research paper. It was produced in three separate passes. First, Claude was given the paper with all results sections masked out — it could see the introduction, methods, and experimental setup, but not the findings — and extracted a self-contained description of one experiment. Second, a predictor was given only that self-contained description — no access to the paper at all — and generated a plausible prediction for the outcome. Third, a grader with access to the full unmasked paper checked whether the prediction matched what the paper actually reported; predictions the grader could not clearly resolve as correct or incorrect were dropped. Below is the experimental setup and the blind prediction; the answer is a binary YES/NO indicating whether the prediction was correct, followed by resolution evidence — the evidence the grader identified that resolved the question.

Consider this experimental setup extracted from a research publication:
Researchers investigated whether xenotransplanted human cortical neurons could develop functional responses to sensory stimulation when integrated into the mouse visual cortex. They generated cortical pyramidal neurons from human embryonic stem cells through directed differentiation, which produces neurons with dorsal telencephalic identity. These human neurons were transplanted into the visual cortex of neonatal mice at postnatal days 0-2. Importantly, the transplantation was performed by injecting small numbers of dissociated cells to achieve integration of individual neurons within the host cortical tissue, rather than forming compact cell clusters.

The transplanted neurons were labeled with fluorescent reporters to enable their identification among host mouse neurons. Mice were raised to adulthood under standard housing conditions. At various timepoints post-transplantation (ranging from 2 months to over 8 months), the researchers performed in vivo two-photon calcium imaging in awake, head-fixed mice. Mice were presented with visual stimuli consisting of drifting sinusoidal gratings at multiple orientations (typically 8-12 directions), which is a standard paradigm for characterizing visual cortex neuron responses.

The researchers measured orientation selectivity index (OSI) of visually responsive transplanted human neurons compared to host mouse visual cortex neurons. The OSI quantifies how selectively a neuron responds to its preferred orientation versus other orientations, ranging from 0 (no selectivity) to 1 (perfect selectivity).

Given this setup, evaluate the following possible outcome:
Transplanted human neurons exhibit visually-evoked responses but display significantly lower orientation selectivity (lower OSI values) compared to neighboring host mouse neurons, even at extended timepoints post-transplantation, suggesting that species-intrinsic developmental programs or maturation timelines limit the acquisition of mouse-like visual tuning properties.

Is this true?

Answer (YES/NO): YES